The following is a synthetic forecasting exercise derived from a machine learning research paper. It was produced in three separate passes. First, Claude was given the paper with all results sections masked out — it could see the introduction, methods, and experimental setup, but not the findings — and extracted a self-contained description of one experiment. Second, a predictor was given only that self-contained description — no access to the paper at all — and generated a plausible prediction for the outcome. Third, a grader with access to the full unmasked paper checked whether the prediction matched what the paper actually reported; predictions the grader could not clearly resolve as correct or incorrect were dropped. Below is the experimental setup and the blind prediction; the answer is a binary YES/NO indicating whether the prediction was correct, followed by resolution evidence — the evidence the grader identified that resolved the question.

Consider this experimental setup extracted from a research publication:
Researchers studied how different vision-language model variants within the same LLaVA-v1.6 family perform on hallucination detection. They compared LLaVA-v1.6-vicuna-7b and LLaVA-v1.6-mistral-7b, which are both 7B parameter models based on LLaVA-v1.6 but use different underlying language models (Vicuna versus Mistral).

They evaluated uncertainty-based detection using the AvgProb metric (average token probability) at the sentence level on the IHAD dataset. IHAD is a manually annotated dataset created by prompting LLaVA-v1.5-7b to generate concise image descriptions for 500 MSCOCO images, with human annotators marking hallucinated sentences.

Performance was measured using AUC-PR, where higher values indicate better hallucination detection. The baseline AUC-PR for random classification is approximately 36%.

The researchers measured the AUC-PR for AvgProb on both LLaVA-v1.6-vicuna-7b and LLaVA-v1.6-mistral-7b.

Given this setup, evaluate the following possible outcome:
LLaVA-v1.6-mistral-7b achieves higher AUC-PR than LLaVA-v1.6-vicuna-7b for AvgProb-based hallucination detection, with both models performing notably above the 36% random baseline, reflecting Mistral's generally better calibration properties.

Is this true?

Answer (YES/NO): NO